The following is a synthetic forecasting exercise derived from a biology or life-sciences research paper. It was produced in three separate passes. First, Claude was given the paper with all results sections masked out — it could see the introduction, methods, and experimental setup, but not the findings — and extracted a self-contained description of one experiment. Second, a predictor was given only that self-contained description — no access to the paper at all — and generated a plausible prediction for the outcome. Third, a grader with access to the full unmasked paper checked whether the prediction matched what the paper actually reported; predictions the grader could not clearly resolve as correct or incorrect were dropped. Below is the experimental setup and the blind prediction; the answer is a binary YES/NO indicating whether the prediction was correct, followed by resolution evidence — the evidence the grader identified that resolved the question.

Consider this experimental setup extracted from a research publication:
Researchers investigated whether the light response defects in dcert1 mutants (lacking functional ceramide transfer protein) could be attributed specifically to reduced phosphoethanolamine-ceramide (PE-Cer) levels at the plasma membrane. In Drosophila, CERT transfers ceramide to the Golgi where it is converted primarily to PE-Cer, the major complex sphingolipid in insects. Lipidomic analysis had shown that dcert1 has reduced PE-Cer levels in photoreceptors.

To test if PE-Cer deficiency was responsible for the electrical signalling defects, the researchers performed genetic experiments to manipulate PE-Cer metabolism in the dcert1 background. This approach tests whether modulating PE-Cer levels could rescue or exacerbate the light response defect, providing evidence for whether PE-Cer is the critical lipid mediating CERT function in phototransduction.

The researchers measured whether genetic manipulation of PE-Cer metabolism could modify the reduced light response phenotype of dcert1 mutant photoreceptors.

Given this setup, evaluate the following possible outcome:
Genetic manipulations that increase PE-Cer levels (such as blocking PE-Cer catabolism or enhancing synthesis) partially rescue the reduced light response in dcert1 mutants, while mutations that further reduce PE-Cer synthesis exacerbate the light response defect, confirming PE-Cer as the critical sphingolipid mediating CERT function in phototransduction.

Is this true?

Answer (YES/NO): NO